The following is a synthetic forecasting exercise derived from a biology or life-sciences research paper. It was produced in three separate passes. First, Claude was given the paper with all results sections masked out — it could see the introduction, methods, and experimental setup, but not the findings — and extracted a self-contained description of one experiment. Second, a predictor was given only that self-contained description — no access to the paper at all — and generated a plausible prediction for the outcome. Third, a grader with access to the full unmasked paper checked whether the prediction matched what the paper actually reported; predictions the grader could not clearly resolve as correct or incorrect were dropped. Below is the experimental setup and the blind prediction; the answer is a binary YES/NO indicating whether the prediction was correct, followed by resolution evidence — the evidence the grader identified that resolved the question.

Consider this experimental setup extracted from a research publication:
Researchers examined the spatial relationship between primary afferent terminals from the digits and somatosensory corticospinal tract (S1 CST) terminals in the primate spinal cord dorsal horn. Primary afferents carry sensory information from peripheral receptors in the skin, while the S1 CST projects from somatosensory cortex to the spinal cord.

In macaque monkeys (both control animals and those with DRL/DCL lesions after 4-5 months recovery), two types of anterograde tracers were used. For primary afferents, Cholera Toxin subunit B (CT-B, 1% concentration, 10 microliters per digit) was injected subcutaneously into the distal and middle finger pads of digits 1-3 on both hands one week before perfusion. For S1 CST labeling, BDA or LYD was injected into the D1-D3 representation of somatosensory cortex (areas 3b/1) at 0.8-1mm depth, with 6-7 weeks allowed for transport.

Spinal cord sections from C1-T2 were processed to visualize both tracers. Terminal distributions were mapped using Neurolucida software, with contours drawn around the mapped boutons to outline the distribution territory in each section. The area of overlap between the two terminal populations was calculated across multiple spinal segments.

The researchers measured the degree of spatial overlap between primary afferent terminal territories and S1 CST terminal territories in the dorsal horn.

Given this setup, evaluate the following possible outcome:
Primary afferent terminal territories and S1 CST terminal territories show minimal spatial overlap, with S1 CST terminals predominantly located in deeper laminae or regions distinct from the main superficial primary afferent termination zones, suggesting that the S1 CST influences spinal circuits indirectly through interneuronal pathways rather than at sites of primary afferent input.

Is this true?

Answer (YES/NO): NO